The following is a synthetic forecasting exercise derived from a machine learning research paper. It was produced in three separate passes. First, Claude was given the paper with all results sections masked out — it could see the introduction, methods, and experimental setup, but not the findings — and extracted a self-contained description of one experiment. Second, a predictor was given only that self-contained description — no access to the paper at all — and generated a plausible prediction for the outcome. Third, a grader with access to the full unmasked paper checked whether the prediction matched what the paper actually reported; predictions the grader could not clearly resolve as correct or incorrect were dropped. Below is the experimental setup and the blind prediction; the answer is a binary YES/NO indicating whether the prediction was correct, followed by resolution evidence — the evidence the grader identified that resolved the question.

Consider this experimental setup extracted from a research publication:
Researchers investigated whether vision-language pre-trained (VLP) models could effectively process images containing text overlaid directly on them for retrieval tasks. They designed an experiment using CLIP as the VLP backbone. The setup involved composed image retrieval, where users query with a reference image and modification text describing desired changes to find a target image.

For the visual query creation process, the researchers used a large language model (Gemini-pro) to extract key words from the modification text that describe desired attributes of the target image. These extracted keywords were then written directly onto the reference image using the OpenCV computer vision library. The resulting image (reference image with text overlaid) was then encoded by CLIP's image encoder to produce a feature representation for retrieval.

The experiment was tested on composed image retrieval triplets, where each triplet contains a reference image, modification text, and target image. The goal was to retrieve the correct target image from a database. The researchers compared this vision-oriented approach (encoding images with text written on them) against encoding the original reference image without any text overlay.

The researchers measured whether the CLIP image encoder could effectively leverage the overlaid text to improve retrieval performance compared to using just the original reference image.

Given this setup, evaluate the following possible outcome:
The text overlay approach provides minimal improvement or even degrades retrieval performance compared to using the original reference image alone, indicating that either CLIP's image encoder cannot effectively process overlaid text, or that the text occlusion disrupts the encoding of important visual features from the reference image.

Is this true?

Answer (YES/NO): NO